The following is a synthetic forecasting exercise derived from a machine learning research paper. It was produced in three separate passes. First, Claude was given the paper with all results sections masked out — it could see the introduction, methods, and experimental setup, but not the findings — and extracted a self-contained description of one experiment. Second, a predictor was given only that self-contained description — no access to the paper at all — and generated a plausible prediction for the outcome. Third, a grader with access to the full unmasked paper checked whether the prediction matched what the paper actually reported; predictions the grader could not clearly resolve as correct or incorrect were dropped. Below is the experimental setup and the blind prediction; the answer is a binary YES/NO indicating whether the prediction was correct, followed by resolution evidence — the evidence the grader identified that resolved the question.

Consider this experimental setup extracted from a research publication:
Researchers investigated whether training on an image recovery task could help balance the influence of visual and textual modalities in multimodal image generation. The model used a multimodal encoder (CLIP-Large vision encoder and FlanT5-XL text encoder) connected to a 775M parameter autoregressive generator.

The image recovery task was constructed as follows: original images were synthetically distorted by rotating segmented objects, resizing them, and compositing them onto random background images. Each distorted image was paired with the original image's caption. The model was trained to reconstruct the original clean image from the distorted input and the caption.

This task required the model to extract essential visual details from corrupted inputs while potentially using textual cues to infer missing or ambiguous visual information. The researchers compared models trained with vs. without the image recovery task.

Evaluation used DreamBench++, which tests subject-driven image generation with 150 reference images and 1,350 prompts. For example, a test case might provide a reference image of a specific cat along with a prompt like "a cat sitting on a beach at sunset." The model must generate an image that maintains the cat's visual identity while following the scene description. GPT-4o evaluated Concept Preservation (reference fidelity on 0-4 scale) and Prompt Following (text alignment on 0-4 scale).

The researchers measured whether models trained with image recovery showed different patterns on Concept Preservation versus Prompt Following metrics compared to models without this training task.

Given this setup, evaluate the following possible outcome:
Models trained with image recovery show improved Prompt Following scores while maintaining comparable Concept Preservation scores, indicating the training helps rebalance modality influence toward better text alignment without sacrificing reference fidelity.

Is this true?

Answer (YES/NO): NO